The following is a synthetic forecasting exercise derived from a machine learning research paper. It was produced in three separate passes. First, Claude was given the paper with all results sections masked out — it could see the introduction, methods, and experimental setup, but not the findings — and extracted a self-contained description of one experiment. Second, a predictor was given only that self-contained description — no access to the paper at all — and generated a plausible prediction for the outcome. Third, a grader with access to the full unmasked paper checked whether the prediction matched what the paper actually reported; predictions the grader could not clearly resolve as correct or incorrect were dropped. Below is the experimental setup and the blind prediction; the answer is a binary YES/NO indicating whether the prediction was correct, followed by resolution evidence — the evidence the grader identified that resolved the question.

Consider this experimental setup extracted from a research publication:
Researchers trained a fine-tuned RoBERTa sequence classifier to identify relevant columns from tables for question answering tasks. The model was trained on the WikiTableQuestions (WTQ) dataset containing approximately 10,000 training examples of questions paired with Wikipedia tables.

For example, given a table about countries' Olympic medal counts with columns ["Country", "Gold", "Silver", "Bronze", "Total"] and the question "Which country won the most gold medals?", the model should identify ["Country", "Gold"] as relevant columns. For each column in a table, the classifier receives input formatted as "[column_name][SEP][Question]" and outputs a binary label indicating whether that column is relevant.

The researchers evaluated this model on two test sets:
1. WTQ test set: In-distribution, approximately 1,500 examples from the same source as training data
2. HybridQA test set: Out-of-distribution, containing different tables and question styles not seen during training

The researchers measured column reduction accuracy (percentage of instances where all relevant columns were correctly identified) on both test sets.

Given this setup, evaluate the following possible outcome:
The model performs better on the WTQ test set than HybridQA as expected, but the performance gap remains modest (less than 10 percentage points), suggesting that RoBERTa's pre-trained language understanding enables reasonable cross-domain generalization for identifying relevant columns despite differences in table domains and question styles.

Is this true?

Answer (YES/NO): NO